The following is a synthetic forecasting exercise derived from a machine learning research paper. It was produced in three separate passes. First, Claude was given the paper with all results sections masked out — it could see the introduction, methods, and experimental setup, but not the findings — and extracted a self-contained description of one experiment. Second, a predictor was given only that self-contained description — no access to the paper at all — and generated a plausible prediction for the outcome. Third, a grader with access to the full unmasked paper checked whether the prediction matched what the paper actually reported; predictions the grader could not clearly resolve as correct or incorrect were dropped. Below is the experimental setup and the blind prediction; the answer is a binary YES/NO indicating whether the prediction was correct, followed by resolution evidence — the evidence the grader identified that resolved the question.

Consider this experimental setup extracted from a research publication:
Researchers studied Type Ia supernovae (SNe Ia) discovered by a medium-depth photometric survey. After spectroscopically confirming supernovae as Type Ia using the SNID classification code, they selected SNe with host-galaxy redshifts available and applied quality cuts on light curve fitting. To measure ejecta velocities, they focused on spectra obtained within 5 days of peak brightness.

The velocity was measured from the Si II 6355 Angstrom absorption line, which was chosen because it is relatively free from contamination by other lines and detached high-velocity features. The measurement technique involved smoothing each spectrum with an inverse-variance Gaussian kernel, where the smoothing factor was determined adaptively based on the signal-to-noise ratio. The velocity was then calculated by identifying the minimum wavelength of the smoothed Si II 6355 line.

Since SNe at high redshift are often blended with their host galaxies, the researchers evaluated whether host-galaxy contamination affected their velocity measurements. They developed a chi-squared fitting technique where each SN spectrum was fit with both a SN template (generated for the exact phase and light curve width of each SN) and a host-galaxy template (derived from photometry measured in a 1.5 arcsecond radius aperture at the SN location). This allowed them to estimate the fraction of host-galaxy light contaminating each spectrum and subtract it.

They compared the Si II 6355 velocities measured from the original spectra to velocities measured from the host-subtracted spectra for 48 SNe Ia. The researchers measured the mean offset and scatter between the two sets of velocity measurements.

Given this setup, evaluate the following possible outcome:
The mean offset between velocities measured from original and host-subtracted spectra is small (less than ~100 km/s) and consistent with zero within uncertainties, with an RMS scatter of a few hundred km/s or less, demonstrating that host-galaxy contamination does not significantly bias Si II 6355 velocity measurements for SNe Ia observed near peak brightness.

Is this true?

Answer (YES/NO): YES